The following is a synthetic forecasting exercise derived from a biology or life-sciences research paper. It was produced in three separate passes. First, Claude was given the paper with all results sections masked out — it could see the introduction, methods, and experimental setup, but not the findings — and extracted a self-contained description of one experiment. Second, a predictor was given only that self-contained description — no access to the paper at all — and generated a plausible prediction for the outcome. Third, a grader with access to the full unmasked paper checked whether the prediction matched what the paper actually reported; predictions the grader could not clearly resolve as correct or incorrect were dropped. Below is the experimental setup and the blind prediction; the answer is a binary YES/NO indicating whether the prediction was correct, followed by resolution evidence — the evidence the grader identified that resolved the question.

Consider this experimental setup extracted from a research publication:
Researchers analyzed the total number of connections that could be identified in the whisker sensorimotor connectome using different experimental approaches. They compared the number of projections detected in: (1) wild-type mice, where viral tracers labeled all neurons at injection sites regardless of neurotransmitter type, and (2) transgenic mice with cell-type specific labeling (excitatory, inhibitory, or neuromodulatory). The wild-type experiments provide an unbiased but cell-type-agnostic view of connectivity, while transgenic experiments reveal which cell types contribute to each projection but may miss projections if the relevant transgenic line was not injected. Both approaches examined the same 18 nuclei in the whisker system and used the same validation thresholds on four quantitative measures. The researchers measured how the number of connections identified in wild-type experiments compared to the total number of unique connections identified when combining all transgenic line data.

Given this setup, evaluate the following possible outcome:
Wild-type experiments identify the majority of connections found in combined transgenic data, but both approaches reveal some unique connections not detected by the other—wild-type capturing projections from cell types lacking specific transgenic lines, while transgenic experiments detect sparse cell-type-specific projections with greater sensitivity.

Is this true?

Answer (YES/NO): NO